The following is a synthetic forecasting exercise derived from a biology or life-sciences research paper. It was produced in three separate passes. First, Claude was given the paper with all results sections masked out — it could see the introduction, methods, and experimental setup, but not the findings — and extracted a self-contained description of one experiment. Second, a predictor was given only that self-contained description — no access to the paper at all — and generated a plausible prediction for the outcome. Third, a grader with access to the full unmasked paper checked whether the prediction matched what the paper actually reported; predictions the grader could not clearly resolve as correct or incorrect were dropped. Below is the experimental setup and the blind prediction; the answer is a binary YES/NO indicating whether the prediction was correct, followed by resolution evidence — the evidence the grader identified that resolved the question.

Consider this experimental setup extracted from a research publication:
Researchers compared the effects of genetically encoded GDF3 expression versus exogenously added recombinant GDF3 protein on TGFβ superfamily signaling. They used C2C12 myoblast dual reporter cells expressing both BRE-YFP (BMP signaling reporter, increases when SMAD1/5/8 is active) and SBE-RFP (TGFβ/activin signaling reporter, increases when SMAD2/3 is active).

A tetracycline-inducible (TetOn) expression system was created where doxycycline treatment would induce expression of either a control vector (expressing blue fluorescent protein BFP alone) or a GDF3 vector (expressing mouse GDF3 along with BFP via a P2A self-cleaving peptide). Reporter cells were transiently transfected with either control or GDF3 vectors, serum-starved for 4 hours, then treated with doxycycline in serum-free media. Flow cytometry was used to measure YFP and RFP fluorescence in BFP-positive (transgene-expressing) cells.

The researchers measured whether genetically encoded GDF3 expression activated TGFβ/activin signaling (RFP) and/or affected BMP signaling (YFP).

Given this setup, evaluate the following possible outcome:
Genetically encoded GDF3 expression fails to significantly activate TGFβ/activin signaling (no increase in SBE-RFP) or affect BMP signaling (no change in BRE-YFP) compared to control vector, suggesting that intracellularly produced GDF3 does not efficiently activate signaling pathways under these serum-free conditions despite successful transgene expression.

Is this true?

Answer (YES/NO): NO